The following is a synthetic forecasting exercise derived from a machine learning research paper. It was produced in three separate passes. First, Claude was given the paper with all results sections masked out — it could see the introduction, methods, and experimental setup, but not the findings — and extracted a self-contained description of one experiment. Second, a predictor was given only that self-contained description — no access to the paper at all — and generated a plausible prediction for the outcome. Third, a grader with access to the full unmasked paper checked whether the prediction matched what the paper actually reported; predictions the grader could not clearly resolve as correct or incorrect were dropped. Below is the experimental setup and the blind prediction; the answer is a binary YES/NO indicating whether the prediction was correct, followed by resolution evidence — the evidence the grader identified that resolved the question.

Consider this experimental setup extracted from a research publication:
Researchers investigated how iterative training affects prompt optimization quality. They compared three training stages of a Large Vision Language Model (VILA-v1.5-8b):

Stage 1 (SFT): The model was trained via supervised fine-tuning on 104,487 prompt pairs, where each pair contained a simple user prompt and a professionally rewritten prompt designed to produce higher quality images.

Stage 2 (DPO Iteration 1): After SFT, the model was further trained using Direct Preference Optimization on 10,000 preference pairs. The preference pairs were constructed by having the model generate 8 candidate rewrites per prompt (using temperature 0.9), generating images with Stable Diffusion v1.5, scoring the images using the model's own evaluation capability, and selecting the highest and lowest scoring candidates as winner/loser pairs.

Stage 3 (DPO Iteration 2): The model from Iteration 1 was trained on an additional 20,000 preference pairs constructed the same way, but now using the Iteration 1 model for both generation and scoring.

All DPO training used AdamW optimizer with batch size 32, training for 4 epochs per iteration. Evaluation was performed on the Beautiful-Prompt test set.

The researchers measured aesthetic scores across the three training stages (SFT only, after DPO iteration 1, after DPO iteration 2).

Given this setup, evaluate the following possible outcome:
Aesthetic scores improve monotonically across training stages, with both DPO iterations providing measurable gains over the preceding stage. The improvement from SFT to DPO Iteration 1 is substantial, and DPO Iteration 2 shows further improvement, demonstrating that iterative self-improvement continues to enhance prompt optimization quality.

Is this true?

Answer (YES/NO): YES